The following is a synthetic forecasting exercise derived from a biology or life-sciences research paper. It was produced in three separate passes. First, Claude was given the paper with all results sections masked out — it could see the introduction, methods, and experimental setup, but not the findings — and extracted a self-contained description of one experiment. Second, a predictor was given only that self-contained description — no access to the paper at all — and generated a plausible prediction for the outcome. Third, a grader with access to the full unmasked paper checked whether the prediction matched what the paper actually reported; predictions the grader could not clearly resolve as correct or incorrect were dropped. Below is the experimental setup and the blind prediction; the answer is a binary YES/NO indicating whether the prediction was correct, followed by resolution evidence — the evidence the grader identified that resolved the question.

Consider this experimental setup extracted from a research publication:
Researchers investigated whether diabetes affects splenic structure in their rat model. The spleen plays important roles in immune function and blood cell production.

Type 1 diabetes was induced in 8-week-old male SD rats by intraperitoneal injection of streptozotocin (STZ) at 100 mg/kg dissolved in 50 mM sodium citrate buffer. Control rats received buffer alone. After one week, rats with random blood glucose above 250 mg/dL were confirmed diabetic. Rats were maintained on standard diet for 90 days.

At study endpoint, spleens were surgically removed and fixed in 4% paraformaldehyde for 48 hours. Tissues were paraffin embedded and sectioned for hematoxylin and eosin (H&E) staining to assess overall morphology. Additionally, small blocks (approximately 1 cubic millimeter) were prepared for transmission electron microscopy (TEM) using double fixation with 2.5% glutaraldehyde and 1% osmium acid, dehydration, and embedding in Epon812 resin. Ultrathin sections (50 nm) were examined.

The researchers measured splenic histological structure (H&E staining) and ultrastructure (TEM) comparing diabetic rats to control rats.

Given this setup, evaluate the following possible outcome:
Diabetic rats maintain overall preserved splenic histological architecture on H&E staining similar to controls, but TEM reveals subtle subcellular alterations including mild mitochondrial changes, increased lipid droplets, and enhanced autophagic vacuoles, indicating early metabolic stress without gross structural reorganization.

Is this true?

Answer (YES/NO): NO